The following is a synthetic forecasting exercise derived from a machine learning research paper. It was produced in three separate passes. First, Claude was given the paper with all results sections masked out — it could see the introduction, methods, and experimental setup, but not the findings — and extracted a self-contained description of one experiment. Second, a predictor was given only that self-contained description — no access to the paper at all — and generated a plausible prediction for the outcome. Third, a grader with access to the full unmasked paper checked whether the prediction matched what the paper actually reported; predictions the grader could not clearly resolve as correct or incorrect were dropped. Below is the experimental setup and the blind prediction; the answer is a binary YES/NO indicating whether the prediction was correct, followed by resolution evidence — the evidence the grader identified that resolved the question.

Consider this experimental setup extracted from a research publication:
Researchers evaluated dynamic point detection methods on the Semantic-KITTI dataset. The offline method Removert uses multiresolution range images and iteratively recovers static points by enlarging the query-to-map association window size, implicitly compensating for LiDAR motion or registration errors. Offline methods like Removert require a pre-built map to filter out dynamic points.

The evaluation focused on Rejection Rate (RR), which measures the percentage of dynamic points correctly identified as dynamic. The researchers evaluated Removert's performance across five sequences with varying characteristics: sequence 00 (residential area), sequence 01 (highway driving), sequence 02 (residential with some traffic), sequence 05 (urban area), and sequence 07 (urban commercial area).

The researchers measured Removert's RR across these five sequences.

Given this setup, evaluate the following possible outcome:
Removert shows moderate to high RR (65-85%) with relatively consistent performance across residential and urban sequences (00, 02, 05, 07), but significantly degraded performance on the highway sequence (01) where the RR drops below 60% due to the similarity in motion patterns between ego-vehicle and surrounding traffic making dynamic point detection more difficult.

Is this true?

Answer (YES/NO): NO